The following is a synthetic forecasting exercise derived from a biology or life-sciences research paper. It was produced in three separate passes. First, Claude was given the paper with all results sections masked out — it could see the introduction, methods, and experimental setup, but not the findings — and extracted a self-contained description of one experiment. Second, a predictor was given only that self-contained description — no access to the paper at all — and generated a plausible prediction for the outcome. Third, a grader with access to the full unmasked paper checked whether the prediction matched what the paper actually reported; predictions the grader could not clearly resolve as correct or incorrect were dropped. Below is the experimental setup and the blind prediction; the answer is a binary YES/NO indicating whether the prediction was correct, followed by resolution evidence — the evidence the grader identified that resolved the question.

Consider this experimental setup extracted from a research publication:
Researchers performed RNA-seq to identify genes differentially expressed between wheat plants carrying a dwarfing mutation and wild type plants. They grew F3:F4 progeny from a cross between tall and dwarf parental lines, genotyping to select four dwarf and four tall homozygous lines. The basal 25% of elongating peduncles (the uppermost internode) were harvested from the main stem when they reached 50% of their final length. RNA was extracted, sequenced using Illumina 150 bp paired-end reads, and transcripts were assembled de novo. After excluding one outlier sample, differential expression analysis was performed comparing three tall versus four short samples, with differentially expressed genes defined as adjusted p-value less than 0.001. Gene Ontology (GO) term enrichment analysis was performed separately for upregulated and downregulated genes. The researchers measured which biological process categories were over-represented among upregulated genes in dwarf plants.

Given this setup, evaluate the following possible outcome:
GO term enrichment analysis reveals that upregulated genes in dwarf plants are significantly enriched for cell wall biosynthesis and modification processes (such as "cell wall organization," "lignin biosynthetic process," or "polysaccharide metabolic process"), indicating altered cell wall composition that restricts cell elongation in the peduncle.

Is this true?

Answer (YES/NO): YES